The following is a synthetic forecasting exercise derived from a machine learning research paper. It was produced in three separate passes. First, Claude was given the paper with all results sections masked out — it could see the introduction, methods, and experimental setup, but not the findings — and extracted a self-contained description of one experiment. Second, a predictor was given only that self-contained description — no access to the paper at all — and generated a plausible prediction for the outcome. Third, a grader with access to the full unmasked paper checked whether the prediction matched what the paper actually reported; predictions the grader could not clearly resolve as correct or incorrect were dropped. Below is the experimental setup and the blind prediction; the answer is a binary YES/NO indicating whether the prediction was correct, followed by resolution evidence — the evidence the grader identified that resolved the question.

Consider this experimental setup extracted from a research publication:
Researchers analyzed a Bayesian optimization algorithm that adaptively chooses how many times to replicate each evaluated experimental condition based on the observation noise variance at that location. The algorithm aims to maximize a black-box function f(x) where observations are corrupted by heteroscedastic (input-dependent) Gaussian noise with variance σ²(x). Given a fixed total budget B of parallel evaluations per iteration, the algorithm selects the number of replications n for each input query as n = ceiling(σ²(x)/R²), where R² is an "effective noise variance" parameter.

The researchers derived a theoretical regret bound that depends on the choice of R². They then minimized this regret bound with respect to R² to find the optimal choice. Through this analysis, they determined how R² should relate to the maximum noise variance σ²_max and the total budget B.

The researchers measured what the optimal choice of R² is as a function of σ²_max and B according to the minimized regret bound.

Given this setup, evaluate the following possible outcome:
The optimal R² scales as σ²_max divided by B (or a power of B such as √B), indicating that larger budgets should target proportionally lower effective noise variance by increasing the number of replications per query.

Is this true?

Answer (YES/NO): YES